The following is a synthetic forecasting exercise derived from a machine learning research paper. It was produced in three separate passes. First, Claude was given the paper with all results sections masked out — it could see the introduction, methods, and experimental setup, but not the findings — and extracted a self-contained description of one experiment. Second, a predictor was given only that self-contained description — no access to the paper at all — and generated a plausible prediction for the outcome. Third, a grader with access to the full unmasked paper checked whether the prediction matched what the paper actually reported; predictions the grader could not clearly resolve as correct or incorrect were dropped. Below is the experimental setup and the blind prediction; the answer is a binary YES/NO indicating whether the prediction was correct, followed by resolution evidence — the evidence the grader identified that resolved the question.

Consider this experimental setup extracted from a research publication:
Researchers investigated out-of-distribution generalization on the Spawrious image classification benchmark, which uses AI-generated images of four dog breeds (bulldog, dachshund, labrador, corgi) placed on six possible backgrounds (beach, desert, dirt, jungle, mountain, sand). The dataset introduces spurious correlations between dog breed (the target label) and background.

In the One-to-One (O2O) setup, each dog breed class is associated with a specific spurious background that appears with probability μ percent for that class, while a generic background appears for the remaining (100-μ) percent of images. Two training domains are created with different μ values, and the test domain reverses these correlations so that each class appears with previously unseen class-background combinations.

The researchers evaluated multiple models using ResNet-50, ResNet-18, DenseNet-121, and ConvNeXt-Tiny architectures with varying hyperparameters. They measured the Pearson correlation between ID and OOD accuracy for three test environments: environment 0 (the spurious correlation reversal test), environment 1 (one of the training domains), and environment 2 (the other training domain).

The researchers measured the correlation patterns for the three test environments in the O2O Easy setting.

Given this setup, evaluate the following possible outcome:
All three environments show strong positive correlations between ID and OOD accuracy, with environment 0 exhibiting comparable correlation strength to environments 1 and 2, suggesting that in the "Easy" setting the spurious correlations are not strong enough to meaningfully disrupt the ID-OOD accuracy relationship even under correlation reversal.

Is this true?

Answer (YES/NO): NO